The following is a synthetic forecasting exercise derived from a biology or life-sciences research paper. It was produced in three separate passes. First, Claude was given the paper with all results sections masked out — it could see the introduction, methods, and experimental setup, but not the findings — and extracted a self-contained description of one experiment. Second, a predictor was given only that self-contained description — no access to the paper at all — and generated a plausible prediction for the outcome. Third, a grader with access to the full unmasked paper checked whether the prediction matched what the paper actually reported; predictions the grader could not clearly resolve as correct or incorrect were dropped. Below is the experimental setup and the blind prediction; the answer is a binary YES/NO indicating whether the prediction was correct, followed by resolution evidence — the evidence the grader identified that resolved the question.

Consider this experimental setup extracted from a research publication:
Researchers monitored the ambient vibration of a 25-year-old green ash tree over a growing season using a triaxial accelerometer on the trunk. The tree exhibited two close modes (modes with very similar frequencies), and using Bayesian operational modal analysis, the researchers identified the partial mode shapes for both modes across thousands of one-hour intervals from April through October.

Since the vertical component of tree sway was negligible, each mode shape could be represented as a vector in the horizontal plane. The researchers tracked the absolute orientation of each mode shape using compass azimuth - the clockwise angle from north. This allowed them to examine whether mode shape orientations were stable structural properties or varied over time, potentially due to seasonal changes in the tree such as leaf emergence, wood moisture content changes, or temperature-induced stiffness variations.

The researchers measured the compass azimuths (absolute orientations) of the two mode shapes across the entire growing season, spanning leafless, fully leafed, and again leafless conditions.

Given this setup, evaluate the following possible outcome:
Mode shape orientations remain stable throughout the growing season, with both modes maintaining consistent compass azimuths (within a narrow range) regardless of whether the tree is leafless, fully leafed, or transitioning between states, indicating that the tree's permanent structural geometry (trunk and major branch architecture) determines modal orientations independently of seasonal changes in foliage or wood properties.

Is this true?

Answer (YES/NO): NO